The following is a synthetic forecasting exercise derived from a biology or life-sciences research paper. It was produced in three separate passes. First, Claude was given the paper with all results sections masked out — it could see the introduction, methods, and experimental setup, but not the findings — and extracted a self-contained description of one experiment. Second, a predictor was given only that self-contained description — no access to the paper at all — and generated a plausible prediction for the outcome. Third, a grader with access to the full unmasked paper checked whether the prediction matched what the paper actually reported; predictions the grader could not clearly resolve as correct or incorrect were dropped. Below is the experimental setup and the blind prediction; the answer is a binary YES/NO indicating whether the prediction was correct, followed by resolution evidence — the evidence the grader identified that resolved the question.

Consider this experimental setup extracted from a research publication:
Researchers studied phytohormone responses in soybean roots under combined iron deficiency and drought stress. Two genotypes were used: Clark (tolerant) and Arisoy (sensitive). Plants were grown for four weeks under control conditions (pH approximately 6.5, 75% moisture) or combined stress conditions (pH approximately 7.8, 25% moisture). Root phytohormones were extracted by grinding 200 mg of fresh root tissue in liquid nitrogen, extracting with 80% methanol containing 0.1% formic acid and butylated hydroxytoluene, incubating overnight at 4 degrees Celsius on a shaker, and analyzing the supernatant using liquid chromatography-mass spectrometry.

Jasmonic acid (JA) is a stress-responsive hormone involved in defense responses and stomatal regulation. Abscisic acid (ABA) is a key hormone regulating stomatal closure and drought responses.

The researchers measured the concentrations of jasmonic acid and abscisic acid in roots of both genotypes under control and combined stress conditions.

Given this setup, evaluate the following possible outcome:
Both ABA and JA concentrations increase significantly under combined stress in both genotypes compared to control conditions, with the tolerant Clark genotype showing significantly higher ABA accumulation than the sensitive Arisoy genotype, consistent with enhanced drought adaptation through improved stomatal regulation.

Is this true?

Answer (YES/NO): NO